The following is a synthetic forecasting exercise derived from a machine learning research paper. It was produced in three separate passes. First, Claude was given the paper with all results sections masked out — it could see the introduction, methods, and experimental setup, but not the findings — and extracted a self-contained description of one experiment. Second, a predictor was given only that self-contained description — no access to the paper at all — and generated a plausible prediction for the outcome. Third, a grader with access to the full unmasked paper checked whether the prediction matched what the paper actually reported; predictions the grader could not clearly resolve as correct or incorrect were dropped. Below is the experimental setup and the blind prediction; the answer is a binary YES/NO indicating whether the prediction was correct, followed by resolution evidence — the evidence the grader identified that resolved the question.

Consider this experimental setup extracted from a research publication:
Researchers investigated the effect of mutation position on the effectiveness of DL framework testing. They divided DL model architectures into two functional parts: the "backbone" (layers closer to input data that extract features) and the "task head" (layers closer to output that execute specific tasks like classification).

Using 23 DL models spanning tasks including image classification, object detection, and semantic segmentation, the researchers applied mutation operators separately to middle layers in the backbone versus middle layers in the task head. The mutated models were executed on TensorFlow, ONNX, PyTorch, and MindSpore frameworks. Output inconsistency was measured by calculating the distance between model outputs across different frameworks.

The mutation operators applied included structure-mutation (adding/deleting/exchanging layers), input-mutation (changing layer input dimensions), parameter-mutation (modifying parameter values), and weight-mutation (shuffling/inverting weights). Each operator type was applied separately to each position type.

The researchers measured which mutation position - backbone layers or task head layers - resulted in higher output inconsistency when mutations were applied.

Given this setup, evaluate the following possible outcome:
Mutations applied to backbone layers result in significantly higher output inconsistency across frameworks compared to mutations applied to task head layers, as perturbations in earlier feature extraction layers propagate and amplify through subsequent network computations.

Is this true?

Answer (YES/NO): YES